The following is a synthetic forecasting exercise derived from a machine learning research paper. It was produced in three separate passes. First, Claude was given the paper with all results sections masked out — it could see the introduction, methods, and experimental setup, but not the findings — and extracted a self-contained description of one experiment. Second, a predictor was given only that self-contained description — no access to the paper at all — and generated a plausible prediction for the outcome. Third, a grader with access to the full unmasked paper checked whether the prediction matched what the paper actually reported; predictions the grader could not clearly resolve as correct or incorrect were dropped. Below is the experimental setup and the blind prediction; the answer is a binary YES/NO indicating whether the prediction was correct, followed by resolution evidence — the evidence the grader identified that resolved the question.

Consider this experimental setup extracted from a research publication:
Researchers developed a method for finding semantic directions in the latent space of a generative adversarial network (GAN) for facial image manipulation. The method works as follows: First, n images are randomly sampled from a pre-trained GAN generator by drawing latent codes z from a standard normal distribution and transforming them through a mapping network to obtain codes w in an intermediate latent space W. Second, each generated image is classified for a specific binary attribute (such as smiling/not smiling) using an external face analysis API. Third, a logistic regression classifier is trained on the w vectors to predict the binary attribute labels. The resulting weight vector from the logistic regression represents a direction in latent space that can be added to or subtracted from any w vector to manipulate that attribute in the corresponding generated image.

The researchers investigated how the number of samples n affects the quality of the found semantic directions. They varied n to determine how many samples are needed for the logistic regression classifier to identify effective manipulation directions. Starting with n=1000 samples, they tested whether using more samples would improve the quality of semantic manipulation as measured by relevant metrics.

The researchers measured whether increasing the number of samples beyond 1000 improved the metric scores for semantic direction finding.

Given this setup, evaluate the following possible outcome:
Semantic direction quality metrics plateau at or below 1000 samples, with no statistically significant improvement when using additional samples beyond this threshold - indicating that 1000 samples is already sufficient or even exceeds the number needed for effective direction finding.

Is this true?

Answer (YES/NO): YES